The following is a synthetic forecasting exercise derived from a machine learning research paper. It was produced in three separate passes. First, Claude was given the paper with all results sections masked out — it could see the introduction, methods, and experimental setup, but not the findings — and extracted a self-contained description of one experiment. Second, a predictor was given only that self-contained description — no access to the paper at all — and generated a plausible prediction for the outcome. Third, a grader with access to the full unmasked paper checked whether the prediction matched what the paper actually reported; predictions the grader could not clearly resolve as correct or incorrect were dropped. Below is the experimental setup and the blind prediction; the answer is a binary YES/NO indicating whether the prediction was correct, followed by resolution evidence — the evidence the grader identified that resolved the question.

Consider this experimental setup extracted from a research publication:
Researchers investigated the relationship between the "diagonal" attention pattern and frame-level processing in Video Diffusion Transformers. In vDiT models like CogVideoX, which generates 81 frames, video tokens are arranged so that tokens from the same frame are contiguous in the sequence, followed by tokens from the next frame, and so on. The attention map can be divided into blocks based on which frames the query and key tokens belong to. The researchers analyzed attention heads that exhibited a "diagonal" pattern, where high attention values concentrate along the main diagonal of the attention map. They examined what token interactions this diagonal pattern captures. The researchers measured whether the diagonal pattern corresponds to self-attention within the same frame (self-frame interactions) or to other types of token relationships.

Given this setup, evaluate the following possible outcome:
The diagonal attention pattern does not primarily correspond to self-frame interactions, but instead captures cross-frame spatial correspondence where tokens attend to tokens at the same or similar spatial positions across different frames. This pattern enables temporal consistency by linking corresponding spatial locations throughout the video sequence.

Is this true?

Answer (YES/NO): NO